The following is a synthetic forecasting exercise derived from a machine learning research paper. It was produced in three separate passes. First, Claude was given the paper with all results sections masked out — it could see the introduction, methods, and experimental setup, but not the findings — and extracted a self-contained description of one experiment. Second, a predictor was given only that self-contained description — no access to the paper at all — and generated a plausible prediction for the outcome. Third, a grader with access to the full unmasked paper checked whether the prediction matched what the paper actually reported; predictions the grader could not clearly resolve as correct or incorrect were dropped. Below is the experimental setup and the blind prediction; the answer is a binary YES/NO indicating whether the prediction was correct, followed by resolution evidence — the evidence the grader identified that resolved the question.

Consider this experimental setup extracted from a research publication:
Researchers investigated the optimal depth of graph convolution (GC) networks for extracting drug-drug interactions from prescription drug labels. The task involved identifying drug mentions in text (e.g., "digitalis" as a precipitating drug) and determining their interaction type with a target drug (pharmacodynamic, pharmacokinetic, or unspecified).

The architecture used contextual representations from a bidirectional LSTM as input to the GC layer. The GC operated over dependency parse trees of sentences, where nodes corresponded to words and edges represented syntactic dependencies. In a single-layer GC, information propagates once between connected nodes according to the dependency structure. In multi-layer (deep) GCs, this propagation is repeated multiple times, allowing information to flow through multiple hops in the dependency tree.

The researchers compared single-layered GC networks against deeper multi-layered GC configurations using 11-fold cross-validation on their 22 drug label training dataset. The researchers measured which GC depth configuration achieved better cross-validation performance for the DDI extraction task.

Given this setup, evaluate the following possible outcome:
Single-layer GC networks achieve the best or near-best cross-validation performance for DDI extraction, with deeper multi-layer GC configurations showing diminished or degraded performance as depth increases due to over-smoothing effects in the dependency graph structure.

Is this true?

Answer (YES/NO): NO